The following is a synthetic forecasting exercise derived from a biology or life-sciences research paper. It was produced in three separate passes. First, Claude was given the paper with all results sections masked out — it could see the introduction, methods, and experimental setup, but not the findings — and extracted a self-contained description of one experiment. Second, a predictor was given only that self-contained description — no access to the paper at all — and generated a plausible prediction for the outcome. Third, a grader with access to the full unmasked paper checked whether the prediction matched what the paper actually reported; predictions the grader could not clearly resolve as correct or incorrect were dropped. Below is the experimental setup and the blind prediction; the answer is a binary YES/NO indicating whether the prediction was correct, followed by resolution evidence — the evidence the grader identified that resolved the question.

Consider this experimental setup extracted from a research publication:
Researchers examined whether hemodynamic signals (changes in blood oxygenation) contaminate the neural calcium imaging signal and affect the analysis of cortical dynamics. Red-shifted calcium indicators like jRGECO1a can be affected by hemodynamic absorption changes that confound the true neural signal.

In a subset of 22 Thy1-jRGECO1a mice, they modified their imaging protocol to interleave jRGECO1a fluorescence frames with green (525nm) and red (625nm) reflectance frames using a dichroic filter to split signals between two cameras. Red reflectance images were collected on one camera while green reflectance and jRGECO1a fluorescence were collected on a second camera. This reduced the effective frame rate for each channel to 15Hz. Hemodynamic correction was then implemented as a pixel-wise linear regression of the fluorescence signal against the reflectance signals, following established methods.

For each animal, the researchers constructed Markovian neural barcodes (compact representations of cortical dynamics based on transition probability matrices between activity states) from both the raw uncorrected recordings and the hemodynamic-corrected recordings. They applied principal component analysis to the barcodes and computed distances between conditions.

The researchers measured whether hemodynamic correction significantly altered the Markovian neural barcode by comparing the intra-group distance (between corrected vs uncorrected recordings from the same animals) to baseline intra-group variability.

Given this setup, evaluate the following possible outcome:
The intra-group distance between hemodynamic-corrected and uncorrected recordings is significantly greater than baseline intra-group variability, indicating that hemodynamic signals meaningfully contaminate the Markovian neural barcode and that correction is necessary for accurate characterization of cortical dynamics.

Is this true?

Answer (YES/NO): NO